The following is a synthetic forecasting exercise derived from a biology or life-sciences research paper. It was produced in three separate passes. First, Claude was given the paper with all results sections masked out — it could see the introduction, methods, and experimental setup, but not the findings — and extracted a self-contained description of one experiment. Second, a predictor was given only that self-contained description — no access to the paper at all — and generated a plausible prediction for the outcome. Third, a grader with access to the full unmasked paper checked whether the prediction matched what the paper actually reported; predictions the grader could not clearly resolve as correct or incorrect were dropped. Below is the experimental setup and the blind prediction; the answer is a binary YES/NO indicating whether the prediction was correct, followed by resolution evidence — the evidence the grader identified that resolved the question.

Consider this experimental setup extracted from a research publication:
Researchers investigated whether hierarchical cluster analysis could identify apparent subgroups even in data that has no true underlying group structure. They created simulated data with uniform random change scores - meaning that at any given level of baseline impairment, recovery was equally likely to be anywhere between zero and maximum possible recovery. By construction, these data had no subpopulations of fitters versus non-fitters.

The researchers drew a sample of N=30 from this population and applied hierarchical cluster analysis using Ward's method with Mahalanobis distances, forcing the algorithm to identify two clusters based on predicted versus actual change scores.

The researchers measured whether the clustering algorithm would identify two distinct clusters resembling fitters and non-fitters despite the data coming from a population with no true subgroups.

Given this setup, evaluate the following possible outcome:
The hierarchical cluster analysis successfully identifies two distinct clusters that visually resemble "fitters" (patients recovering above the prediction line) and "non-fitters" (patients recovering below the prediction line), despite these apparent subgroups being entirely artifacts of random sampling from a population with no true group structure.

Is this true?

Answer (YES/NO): YES